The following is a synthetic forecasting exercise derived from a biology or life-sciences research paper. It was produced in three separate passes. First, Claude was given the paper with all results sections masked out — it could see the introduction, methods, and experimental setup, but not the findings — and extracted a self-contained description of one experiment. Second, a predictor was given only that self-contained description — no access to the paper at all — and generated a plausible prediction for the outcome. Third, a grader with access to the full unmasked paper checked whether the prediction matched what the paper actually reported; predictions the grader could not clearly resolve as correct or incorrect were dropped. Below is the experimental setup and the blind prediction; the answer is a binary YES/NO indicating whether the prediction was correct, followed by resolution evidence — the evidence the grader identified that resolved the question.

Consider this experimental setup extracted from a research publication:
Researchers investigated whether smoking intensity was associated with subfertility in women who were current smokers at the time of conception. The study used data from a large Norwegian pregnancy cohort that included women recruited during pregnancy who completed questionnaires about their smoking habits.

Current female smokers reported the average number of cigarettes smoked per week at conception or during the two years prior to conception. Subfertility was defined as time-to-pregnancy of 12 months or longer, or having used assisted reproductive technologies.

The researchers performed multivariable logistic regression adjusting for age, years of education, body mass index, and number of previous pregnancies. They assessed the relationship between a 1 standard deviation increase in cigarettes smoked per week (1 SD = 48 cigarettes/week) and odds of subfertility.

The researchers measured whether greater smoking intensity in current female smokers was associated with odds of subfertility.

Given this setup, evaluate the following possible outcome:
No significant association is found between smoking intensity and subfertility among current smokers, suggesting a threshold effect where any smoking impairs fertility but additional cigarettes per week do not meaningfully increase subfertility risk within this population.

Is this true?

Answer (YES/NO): NO